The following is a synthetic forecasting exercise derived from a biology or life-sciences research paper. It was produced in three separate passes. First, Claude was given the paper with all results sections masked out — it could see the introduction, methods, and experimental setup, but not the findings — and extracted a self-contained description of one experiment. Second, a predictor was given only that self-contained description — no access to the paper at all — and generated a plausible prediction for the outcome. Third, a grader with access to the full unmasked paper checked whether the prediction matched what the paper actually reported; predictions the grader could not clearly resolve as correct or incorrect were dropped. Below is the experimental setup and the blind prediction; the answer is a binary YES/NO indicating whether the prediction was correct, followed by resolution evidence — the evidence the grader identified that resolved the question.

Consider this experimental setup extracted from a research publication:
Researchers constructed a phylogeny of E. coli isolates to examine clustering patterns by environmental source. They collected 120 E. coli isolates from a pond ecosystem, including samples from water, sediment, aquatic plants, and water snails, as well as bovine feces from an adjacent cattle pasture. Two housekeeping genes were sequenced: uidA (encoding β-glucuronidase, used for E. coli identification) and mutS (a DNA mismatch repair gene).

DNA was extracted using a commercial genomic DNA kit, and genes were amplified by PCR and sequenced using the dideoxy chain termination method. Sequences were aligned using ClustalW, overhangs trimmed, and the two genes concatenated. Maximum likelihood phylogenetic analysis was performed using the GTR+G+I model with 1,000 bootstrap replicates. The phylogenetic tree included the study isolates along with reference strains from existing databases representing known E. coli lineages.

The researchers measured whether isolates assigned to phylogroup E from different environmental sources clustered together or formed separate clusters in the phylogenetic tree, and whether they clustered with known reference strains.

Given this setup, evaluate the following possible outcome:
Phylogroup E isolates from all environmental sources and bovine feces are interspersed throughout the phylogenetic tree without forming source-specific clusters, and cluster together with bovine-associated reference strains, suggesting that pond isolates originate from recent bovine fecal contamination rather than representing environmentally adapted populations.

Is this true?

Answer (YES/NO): NO